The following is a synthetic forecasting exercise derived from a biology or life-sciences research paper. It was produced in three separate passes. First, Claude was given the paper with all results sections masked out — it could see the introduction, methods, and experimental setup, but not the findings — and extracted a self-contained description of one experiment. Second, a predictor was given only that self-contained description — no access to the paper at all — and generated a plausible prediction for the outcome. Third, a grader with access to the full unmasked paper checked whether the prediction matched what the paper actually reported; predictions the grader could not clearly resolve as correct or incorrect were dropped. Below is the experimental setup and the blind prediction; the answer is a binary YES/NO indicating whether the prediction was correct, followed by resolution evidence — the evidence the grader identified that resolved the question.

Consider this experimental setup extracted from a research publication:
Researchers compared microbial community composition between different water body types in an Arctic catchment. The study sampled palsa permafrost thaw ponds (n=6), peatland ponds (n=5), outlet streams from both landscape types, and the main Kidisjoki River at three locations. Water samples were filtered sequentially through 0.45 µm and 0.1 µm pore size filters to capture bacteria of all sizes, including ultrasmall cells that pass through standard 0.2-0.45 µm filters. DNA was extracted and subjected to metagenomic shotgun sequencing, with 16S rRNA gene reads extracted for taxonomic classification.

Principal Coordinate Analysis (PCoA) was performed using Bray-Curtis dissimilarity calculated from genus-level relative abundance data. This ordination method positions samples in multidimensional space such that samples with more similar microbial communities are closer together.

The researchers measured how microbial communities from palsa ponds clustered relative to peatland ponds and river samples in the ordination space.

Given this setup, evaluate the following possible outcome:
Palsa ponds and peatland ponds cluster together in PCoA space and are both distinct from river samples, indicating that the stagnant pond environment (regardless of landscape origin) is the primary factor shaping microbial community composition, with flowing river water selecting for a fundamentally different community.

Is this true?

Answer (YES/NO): NO